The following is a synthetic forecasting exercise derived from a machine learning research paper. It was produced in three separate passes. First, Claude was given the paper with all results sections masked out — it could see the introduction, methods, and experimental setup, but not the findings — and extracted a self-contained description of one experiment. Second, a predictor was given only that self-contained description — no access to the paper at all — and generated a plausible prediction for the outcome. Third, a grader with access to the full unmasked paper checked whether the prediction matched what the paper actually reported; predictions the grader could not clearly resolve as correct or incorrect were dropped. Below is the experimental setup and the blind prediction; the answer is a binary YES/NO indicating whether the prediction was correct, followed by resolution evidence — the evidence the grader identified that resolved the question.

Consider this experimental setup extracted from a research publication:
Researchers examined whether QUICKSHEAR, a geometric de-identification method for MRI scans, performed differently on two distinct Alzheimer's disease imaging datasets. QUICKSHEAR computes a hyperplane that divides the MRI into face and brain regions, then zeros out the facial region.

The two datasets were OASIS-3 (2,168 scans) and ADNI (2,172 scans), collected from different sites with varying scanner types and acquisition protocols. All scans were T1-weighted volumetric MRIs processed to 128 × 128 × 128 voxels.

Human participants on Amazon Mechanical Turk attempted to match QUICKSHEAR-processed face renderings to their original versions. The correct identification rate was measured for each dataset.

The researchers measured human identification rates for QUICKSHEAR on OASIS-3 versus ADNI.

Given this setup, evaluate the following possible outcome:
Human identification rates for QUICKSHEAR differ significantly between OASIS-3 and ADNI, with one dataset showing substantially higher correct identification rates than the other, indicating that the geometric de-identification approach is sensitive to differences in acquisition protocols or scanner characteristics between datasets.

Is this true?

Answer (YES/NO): NO